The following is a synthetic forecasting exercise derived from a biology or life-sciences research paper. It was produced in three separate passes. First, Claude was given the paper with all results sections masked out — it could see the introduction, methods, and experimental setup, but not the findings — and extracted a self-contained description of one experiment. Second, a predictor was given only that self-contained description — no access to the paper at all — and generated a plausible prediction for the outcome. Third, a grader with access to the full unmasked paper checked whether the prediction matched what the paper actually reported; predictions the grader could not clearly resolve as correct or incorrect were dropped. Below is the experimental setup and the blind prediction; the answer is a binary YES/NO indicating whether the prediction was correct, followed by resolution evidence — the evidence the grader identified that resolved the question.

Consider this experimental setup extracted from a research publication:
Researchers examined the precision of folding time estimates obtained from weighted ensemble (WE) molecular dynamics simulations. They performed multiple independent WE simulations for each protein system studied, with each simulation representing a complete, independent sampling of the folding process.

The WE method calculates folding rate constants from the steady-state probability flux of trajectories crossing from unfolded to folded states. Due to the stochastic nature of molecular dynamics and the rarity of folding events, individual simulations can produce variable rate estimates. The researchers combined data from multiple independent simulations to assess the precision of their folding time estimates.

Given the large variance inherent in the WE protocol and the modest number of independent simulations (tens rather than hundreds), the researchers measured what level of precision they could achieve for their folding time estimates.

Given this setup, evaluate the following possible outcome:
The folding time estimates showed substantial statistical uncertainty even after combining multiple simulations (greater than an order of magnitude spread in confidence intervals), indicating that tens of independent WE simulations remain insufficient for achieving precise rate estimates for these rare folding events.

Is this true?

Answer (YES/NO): NO